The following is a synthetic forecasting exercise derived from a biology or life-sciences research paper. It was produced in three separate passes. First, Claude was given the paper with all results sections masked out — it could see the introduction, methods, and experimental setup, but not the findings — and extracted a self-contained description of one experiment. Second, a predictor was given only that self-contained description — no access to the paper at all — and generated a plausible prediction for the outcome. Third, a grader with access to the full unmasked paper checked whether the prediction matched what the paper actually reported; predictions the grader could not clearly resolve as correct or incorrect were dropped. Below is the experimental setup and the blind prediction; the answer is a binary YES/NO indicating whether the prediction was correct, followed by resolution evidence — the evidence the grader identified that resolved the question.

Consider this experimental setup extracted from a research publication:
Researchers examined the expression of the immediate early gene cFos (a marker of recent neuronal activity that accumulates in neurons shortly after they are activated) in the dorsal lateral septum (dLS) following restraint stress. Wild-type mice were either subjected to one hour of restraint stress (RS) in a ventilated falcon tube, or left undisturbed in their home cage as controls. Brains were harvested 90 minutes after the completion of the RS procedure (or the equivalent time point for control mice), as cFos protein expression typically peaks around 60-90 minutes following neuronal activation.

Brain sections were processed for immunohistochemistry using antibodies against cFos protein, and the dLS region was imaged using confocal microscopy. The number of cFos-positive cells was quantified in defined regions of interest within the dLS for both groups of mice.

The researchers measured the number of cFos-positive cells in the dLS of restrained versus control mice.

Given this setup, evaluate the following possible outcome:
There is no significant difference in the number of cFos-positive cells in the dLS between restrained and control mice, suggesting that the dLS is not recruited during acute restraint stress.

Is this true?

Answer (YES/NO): NO